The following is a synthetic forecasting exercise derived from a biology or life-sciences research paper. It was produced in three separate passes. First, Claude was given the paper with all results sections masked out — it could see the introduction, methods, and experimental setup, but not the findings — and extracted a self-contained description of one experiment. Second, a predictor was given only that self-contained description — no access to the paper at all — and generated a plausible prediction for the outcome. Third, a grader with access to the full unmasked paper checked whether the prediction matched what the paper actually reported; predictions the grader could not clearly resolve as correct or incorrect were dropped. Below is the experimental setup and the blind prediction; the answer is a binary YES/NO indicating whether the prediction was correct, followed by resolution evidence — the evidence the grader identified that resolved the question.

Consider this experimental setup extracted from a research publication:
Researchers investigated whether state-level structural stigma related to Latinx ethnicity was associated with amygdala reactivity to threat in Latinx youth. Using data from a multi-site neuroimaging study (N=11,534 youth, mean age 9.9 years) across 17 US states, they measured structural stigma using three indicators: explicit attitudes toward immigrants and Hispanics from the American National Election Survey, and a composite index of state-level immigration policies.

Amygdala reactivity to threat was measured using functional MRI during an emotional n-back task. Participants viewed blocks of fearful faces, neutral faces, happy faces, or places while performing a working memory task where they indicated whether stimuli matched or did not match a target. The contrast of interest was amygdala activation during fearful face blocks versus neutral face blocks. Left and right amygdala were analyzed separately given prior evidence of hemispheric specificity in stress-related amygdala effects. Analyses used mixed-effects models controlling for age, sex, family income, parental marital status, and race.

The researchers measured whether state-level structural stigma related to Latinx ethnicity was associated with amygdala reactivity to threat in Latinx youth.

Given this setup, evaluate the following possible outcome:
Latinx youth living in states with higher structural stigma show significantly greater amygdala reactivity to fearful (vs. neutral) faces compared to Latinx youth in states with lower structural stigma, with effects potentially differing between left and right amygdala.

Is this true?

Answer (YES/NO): NO